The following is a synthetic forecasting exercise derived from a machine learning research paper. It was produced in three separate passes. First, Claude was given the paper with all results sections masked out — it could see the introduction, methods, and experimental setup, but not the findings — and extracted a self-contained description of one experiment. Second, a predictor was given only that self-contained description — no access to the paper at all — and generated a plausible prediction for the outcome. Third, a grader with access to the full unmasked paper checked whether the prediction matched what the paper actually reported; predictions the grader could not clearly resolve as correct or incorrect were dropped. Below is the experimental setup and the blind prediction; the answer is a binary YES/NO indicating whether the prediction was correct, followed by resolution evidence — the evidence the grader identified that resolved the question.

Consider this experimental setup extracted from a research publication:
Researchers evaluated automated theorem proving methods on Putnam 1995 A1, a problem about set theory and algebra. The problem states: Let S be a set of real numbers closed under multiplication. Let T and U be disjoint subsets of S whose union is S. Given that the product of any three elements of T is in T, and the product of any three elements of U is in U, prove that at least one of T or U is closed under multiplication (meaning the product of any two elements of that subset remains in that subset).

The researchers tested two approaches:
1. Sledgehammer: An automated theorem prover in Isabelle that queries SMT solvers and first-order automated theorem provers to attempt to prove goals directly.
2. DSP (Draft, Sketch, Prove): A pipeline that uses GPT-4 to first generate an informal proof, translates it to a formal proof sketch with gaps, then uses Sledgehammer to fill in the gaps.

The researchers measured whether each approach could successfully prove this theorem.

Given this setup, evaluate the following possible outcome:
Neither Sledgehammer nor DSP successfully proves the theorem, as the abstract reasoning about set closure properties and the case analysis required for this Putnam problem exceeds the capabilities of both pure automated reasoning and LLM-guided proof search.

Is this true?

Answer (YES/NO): NO